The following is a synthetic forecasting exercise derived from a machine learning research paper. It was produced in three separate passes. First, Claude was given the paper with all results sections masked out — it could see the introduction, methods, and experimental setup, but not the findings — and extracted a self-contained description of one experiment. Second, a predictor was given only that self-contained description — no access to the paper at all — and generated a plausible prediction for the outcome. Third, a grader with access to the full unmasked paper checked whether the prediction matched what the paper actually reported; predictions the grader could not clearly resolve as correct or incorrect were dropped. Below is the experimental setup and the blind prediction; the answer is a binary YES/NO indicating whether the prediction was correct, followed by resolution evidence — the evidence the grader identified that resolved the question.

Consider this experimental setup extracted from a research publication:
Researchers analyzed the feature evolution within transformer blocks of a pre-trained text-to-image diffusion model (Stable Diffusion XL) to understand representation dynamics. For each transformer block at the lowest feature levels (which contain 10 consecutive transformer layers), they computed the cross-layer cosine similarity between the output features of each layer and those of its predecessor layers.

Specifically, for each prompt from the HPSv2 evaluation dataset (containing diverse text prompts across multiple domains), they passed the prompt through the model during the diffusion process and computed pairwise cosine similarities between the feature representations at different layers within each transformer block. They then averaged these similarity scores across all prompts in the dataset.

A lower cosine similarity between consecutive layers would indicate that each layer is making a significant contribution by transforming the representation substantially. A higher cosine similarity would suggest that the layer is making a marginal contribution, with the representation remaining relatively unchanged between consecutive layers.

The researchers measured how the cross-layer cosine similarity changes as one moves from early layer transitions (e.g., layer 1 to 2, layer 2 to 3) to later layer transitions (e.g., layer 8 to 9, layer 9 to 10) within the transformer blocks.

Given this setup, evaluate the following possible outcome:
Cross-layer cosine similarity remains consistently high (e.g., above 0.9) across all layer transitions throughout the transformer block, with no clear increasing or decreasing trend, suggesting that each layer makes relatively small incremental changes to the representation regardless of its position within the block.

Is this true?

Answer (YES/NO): NO